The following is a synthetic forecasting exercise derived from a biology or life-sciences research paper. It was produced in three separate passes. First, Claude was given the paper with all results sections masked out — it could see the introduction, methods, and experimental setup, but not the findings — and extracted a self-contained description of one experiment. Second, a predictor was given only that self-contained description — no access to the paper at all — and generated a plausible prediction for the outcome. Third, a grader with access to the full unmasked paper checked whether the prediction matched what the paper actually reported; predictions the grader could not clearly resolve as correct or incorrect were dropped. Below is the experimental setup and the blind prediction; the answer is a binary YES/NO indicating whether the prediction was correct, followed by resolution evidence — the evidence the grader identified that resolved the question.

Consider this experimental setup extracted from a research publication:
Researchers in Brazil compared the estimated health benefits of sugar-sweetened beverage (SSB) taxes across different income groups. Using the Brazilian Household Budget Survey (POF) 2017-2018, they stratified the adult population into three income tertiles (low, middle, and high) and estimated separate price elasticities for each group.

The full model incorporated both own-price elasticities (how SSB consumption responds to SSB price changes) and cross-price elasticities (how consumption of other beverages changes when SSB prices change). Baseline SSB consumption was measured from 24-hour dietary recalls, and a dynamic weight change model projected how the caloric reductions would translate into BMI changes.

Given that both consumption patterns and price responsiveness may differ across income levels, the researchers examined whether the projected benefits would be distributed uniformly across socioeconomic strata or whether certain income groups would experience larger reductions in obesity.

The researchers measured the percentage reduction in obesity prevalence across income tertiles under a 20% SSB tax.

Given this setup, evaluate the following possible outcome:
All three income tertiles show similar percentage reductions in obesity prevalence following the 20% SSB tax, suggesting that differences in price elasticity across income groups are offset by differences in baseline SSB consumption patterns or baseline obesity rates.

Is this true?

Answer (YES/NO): NO